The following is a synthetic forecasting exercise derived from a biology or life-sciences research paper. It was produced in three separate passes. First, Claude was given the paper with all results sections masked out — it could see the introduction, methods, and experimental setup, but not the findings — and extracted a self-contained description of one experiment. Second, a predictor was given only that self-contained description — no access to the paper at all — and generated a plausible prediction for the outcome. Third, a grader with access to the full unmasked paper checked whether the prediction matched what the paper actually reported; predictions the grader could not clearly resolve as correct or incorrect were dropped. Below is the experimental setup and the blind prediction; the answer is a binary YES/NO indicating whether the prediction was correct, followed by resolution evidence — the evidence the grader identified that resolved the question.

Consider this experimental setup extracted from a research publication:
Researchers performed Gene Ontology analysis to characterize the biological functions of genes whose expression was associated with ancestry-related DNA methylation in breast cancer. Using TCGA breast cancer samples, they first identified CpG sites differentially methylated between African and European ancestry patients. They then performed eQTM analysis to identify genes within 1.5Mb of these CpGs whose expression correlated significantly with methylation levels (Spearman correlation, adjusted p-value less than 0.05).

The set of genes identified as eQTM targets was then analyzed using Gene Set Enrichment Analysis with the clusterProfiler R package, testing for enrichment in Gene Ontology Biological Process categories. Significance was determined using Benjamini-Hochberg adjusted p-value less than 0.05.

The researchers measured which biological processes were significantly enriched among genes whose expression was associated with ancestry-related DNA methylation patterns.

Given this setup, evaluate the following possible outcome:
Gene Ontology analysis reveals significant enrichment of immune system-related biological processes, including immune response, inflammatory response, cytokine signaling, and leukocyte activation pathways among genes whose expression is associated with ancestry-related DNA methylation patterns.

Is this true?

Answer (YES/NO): YES